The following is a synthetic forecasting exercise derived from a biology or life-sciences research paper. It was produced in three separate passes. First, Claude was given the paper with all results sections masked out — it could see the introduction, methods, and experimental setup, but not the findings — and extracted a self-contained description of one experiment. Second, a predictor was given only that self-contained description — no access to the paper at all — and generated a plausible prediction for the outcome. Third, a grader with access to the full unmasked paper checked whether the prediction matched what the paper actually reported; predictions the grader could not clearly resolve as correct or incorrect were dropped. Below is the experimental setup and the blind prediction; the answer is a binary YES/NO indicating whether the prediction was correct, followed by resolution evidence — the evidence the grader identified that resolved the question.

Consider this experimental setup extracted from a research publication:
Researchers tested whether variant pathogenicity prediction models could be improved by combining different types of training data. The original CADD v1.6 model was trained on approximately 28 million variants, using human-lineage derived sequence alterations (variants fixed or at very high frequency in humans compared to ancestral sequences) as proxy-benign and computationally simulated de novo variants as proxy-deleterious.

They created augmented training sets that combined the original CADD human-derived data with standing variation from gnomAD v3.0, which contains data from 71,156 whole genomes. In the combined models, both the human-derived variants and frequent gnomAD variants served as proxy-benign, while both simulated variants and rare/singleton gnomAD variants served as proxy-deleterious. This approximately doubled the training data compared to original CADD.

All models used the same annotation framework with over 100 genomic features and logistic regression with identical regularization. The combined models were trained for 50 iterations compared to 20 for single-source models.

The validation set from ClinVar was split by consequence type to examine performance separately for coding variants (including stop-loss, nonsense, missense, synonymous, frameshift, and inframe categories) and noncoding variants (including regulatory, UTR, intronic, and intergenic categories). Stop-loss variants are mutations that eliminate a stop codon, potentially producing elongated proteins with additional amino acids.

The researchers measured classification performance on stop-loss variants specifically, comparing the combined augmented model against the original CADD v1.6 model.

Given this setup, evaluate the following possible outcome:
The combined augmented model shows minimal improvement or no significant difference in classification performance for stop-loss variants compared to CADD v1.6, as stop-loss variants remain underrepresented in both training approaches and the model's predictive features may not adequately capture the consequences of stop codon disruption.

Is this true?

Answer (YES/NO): NO